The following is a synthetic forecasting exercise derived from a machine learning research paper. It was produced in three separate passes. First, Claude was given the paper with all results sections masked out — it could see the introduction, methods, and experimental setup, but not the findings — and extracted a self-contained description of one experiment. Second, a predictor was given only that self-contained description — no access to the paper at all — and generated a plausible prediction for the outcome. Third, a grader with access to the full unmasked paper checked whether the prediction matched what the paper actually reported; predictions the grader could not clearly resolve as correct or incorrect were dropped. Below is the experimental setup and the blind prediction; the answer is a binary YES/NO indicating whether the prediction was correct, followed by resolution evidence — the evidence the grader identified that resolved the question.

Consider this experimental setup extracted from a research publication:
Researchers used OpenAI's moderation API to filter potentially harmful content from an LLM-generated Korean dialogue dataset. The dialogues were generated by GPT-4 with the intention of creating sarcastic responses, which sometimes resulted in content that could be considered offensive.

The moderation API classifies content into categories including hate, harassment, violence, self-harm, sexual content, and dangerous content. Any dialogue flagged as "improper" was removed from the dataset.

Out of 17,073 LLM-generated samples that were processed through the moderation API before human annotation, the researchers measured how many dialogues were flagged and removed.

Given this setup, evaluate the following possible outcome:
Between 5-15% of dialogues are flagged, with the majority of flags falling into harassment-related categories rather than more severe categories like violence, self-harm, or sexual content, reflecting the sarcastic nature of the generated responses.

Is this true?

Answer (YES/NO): NO